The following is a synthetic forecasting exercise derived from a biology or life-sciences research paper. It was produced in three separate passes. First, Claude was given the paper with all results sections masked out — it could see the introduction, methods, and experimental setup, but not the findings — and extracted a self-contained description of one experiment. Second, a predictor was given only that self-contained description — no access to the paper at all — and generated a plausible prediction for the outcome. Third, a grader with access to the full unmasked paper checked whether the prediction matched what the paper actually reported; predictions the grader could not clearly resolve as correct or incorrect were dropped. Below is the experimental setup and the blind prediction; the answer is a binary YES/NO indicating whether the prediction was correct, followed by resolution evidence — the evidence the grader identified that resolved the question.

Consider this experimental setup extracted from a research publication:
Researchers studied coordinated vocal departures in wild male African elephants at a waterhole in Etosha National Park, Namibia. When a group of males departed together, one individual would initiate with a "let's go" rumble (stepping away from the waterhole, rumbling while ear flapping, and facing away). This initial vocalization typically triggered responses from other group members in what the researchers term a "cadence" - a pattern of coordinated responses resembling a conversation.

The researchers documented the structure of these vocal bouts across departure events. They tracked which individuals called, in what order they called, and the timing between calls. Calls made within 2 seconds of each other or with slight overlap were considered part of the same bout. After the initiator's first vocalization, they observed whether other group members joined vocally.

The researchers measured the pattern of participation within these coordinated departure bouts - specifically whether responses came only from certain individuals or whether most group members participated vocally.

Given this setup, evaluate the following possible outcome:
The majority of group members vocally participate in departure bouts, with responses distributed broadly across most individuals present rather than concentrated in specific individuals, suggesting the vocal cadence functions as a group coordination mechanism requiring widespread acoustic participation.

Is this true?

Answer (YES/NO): YES